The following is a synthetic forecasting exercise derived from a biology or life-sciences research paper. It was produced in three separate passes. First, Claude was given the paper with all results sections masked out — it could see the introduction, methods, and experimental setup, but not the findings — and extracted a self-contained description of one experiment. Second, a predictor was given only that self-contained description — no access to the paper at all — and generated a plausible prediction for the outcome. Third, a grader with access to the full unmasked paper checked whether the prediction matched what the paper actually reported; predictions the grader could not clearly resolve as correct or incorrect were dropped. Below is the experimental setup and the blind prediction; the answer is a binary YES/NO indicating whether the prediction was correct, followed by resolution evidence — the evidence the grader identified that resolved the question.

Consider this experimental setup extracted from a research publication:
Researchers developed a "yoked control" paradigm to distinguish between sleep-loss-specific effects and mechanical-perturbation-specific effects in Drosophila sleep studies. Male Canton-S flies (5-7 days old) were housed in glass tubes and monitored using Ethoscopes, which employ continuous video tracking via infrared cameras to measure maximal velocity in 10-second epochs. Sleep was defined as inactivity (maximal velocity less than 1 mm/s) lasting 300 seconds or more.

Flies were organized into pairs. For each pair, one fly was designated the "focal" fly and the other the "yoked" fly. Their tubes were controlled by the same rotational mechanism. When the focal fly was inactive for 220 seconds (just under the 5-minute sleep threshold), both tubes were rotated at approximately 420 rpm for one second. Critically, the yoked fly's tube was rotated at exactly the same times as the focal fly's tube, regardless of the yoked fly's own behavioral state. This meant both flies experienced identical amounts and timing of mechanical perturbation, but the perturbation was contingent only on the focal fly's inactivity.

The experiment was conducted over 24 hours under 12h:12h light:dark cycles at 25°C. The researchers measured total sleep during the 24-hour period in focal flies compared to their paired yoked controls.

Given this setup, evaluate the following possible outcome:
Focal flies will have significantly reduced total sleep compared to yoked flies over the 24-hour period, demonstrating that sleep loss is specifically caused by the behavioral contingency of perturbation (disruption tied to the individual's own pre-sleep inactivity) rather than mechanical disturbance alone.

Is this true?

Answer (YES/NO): YES